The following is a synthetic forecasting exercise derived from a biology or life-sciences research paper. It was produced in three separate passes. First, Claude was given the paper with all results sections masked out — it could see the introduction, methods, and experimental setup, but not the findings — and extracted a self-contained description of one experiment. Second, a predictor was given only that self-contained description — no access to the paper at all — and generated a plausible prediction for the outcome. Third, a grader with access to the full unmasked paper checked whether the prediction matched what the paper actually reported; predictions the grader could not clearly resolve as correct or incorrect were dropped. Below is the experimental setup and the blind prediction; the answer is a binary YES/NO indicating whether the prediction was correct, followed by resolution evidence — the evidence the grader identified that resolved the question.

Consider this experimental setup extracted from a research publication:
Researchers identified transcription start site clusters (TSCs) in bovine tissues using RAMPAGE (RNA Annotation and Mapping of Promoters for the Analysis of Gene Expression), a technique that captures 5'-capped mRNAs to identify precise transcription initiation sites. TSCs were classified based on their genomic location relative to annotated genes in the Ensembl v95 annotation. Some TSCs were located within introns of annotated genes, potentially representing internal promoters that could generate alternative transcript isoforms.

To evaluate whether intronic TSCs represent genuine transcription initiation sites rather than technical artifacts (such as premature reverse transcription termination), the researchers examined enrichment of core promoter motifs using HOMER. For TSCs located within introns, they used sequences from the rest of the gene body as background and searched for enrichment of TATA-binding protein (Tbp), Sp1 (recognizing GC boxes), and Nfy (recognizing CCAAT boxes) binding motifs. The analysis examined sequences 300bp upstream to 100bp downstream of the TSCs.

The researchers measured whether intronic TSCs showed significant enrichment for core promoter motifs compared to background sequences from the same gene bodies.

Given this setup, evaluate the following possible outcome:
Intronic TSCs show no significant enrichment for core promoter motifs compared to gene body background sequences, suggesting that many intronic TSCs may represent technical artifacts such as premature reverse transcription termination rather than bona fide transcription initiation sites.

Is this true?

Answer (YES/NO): NO